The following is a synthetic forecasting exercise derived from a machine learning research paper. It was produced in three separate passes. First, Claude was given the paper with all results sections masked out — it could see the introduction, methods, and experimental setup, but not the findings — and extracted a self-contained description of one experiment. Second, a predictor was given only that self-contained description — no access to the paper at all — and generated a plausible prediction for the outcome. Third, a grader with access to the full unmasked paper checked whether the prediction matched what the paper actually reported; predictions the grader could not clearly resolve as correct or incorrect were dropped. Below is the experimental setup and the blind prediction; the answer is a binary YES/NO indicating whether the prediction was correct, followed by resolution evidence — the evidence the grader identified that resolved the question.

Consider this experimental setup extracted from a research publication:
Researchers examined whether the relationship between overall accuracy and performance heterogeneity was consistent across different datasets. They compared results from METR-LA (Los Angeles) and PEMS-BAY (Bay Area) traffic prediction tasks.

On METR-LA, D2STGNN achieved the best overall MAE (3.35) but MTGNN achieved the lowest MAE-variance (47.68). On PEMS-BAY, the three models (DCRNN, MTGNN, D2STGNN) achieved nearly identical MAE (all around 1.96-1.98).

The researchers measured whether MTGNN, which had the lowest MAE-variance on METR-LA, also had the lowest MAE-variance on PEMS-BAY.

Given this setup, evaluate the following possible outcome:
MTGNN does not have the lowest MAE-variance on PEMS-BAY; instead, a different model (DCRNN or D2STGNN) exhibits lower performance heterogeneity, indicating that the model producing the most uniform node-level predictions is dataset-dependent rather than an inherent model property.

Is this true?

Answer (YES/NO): NO